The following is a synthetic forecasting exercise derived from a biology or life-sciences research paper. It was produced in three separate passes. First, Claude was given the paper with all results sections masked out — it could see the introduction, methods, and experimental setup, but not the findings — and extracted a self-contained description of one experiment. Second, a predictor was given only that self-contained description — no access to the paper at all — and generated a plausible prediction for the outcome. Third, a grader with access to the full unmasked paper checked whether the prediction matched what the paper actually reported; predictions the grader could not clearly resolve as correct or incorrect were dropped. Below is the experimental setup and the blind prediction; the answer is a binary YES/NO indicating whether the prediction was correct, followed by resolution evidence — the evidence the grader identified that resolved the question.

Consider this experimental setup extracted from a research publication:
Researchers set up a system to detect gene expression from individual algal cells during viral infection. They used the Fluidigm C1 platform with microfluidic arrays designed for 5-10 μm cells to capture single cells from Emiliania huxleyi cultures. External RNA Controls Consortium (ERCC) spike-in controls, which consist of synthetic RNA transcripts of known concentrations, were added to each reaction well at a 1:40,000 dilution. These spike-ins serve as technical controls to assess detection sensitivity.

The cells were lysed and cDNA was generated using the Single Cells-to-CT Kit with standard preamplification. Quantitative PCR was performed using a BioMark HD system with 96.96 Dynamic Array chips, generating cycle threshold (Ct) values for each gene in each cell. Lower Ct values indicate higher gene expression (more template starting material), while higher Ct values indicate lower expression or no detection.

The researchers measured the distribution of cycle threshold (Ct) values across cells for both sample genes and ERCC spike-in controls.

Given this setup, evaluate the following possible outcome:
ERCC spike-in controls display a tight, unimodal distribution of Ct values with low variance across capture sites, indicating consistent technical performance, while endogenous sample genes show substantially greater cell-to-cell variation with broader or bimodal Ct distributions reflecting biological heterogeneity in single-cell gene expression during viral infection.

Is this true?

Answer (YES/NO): NO